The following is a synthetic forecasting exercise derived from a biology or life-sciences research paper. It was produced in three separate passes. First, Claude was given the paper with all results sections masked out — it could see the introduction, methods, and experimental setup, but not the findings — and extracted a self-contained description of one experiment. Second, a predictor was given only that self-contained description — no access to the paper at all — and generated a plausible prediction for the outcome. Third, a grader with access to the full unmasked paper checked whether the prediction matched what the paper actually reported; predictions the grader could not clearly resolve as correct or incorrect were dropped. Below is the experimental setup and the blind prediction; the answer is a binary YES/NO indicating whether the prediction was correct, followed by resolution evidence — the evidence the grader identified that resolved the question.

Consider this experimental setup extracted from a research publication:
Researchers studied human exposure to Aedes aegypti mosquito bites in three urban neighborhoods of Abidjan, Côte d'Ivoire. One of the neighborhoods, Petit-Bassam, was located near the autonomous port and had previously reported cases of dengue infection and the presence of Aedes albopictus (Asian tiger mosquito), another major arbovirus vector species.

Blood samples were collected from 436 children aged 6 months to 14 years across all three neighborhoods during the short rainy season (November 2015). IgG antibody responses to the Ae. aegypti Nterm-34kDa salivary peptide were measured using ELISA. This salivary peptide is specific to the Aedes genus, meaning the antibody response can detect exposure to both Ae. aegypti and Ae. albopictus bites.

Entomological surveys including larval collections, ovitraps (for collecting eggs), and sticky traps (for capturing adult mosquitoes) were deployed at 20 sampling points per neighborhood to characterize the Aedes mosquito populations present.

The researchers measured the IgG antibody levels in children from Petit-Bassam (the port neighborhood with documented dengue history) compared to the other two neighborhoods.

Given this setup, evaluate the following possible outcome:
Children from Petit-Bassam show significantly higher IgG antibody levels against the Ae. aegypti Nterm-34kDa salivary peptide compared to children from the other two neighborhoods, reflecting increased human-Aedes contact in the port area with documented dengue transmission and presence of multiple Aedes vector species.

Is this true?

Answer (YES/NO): NO